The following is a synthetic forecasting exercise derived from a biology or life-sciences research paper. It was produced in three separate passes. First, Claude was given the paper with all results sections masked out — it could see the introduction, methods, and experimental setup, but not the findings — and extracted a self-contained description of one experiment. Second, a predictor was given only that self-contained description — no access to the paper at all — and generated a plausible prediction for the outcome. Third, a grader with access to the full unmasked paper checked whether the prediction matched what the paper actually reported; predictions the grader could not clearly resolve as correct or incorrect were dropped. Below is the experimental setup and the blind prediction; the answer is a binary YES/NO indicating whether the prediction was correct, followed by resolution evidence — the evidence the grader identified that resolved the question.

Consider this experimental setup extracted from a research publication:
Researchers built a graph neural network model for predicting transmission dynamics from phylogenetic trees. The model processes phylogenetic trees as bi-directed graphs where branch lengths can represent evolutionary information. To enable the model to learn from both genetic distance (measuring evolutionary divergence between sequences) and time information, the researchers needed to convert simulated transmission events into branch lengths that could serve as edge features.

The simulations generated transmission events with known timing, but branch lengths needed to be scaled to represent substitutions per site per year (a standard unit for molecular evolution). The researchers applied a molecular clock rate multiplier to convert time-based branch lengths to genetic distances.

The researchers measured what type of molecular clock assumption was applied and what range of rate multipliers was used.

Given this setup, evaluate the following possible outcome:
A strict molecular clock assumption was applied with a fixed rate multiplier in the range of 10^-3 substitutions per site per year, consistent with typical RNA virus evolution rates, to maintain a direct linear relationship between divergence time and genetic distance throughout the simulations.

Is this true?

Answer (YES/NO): NO